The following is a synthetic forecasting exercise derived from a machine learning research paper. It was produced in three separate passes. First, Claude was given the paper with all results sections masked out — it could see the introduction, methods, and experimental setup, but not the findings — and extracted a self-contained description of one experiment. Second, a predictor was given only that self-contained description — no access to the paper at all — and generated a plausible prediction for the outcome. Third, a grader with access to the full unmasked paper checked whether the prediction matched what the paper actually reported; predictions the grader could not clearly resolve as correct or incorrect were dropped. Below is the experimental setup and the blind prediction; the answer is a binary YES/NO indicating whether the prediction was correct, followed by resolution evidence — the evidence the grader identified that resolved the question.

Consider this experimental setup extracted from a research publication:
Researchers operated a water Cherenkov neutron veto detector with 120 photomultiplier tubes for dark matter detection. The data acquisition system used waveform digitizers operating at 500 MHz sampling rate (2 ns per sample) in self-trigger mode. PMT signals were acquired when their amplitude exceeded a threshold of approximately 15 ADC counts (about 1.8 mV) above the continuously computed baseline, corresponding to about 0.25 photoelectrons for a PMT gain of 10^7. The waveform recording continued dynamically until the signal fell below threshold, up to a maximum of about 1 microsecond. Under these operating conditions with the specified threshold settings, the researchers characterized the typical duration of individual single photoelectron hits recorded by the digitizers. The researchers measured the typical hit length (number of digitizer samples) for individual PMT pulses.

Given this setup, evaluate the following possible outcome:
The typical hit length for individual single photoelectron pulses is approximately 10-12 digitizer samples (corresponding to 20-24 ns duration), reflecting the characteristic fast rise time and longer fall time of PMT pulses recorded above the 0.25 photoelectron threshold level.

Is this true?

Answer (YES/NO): NO